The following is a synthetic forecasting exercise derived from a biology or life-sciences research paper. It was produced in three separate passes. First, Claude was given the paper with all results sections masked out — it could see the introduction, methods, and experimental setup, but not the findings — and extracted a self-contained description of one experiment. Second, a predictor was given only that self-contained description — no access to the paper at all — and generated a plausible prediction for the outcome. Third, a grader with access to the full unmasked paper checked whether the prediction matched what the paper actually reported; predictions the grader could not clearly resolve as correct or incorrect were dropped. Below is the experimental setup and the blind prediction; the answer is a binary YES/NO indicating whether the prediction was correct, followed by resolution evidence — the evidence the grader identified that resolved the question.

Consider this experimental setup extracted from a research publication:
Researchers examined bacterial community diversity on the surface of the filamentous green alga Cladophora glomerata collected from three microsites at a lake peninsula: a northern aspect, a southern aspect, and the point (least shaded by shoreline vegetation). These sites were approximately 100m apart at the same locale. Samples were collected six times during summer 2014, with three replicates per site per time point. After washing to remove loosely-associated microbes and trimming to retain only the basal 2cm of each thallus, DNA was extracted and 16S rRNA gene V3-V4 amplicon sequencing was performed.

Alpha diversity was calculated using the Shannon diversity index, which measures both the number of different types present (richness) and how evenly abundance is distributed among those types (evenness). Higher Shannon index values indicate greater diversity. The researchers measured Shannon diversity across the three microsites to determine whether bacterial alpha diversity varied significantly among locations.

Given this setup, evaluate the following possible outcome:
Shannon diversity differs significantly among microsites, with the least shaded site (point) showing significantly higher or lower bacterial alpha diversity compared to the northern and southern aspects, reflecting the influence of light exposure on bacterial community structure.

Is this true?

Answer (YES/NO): NO